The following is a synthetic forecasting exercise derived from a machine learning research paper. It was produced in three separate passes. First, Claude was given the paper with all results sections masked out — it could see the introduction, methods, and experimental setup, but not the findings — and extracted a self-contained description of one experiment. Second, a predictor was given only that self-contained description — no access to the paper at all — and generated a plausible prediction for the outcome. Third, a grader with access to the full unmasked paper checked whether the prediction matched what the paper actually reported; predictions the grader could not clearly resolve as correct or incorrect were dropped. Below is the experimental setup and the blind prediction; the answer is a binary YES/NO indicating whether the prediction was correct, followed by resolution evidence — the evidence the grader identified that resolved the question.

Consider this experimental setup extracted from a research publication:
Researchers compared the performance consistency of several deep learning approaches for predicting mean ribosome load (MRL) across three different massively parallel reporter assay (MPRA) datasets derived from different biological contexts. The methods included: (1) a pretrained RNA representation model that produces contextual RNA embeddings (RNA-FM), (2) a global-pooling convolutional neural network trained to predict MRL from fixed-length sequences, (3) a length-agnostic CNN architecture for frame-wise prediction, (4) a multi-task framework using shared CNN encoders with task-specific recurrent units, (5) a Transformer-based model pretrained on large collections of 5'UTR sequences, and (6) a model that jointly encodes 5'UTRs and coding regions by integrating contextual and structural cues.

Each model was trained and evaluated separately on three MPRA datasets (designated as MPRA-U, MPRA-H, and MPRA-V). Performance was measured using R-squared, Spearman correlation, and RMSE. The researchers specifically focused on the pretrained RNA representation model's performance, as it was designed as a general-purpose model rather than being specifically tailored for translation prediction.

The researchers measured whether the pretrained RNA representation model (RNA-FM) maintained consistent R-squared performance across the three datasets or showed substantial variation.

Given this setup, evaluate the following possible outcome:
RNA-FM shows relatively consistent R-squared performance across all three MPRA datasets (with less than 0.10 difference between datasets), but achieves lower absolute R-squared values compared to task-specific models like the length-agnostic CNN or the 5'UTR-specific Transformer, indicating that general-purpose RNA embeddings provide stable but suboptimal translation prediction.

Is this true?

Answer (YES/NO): NO